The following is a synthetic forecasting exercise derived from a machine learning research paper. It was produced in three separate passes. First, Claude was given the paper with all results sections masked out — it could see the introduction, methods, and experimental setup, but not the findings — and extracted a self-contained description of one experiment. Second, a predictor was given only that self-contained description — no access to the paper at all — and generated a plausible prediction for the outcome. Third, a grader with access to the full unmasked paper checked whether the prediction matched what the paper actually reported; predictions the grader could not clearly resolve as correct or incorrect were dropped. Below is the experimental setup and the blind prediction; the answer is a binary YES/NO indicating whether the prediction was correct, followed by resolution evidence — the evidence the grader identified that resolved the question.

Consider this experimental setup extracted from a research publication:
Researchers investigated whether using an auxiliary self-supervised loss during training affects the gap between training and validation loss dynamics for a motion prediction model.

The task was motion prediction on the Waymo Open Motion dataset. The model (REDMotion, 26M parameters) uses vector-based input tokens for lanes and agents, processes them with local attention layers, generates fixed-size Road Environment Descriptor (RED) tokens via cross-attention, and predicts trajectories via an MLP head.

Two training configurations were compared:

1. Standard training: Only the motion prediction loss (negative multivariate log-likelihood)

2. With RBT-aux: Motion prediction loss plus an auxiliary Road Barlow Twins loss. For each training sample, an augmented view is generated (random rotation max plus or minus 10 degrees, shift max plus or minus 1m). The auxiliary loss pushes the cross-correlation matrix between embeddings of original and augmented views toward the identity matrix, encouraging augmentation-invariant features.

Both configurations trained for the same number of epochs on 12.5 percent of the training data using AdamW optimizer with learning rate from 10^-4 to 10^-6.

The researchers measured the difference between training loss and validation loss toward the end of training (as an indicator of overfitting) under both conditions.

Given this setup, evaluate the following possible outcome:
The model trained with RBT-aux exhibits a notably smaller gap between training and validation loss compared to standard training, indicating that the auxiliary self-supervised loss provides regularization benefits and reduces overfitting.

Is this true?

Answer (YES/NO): YES